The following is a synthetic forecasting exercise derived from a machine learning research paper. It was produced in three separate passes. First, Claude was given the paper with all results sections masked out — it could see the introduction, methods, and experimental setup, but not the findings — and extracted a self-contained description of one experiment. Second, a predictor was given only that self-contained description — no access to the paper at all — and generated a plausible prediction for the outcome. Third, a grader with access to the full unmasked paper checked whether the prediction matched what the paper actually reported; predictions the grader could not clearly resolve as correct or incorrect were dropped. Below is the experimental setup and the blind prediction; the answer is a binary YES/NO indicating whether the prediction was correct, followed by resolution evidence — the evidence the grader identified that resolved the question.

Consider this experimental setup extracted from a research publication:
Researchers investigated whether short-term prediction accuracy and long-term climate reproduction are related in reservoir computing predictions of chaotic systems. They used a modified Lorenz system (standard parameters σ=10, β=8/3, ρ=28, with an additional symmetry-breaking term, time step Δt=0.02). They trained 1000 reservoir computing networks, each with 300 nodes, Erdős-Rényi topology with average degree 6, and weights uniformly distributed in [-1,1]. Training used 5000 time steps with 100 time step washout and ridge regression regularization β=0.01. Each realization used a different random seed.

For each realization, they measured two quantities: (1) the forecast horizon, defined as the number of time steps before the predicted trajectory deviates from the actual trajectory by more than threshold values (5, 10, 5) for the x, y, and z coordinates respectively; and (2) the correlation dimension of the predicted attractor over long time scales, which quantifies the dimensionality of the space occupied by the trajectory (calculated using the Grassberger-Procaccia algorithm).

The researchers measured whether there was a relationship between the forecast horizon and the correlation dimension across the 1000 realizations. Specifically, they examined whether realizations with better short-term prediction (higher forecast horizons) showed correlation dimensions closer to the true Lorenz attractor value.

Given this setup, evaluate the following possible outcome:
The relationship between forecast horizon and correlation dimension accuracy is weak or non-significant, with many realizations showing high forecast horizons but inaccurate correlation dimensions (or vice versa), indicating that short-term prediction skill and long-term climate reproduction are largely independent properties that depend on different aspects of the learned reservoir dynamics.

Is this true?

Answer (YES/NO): NO